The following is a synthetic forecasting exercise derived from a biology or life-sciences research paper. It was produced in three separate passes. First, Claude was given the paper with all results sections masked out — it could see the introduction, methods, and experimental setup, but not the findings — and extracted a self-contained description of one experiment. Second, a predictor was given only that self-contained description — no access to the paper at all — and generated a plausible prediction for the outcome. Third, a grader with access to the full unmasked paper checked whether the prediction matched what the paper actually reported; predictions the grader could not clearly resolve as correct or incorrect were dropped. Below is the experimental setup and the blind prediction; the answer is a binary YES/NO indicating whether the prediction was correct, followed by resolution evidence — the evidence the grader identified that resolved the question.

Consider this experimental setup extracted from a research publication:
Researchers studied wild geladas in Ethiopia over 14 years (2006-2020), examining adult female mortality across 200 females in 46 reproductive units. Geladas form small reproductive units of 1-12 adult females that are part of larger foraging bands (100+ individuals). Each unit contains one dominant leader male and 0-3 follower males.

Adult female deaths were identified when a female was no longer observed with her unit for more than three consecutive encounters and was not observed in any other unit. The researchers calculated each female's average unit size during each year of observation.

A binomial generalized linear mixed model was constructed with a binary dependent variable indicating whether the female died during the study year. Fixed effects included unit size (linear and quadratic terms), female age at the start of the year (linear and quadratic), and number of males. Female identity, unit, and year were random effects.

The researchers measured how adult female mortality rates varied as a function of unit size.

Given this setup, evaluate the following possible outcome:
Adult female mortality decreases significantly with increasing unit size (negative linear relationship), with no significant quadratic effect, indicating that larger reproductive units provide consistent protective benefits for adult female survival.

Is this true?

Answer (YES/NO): YES